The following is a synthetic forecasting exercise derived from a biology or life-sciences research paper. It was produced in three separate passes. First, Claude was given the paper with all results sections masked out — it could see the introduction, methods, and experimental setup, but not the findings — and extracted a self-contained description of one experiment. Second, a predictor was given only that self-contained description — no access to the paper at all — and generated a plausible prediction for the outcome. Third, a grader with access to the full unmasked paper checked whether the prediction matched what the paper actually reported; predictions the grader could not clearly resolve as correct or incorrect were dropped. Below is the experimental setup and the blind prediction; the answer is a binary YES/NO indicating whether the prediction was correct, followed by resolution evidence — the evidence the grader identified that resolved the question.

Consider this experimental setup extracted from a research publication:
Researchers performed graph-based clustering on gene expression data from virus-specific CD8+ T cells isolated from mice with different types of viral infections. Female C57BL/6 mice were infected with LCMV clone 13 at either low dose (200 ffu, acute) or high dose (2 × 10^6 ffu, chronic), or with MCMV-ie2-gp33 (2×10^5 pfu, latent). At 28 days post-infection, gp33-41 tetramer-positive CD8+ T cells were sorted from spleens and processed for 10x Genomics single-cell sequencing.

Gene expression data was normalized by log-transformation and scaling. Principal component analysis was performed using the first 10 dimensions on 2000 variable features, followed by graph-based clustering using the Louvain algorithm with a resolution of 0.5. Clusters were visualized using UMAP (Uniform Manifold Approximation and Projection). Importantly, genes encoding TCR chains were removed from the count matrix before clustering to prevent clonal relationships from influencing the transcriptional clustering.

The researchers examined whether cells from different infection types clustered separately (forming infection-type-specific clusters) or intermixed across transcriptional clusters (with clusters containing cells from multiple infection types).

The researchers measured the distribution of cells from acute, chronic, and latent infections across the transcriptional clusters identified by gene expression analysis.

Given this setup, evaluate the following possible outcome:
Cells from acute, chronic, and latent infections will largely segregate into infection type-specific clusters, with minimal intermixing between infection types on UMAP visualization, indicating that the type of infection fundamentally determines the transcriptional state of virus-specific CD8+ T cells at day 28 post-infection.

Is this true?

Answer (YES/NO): YES